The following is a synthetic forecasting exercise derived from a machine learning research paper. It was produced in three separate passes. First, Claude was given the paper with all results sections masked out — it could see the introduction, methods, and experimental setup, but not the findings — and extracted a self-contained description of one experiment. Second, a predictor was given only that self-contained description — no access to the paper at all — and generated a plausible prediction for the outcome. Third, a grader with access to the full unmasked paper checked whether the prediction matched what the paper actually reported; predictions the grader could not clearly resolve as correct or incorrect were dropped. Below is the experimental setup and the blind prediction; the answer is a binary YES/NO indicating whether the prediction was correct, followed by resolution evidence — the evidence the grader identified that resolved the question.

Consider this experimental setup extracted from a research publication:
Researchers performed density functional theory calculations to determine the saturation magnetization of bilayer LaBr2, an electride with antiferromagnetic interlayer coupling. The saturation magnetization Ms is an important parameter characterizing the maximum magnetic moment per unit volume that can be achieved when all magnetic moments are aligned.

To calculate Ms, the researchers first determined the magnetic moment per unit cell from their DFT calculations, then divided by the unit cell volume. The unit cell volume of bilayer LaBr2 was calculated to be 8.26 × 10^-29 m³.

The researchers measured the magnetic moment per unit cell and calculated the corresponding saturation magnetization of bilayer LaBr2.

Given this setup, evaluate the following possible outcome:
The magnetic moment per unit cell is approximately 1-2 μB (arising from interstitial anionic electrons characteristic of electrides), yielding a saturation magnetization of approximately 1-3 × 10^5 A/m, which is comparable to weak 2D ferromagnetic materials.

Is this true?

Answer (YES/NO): YES